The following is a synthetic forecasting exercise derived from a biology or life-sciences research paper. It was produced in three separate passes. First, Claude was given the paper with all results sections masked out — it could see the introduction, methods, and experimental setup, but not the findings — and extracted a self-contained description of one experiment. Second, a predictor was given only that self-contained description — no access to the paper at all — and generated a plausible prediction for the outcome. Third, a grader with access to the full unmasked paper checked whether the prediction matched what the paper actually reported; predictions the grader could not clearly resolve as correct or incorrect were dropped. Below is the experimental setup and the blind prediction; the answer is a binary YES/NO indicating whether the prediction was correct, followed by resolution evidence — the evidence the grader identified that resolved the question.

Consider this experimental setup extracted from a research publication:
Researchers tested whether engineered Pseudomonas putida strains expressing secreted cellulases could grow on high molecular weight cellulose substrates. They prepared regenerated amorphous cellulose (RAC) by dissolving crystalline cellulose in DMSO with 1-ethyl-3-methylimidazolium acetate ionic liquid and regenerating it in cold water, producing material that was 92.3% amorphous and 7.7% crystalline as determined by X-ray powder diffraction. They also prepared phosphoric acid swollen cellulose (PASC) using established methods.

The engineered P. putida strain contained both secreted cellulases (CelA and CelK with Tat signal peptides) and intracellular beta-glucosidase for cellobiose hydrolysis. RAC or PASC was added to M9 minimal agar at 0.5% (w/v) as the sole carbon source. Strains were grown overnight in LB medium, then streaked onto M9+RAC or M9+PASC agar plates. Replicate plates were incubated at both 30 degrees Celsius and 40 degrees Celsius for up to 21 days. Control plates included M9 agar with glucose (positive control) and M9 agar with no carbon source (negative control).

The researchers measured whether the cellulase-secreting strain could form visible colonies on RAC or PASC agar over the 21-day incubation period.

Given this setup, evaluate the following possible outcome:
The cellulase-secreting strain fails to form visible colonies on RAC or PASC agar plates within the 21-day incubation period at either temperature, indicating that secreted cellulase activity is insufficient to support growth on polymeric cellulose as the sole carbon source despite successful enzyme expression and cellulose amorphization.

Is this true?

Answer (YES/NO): YES